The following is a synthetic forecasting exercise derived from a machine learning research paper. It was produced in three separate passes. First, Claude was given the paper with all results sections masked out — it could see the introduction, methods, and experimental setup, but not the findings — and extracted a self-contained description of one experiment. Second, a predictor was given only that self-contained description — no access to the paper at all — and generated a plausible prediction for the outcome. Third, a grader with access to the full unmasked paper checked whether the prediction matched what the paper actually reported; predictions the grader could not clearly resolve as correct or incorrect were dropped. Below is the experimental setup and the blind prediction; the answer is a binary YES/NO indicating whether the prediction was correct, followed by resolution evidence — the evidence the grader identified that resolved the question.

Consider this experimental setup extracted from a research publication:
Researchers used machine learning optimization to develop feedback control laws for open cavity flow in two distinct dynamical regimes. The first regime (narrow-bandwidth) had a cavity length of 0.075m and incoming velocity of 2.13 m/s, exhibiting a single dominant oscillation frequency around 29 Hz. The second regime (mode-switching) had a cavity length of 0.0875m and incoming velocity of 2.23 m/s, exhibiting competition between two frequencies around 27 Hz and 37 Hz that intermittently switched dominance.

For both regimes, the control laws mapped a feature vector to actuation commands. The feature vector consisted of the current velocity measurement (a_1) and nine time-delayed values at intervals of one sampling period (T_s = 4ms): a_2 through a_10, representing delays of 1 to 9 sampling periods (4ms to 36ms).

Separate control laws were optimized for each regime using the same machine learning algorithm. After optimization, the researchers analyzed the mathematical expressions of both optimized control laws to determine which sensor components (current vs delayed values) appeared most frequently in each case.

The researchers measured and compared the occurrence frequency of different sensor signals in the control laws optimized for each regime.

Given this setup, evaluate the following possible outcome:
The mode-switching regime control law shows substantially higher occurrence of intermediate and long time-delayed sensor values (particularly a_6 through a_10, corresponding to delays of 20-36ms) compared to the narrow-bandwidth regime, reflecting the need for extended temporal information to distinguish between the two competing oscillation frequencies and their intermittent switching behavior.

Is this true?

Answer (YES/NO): NO